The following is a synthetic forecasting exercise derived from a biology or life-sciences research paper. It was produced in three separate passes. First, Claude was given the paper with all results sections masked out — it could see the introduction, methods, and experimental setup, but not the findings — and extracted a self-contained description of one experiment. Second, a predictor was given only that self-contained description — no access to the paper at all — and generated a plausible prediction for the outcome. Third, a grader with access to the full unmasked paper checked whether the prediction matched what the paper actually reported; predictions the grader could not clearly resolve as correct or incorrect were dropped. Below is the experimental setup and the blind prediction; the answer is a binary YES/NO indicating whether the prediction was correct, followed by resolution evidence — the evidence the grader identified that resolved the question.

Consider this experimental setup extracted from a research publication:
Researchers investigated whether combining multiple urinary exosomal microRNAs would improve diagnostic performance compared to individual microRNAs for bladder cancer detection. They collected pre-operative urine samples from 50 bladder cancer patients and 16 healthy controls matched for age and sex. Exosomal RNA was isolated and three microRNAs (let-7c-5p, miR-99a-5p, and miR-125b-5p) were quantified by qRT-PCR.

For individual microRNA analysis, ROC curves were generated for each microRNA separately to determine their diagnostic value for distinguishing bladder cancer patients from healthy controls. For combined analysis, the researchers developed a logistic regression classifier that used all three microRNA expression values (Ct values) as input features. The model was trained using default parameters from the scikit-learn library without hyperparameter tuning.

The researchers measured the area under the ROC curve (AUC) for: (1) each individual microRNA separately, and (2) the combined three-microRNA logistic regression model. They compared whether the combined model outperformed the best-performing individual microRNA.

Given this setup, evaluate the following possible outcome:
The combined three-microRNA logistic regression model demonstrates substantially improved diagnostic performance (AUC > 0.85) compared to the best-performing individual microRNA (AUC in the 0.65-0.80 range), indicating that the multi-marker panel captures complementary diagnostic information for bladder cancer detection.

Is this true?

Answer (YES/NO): YES